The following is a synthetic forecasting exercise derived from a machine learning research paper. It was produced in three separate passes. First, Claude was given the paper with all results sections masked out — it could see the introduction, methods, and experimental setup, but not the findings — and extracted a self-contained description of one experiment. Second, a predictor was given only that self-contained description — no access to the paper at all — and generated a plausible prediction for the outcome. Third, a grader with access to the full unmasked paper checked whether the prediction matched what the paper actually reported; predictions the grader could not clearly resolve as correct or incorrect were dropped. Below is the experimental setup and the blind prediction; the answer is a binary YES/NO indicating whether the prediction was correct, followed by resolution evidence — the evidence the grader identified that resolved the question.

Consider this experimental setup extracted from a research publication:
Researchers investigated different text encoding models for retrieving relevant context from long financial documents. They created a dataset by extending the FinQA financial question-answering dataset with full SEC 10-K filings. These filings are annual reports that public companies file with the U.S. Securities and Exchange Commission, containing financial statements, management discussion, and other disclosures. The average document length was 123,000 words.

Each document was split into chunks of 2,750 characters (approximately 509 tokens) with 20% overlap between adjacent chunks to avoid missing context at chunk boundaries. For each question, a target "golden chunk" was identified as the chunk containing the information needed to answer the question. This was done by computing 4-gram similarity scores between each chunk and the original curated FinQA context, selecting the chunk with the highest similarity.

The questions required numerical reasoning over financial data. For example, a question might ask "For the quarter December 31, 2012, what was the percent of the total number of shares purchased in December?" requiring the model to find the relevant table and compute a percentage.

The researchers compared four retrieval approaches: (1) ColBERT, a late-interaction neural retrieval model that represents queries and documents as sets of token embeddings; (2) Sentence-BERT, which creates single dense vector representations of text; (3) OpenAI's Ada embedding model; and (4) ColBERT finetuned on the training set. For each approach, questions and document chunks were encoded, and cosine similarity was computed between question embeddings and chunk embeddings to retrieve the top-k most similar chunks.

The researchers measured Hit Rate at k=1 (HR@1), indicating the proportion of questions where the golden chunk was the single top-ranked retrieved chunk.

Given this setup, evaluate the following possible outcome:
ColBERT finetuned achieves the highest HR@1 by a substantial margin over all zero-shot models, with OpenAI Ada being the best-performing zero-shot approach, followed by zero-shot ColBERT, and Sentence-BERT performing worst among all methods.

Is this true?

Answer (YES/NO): NO